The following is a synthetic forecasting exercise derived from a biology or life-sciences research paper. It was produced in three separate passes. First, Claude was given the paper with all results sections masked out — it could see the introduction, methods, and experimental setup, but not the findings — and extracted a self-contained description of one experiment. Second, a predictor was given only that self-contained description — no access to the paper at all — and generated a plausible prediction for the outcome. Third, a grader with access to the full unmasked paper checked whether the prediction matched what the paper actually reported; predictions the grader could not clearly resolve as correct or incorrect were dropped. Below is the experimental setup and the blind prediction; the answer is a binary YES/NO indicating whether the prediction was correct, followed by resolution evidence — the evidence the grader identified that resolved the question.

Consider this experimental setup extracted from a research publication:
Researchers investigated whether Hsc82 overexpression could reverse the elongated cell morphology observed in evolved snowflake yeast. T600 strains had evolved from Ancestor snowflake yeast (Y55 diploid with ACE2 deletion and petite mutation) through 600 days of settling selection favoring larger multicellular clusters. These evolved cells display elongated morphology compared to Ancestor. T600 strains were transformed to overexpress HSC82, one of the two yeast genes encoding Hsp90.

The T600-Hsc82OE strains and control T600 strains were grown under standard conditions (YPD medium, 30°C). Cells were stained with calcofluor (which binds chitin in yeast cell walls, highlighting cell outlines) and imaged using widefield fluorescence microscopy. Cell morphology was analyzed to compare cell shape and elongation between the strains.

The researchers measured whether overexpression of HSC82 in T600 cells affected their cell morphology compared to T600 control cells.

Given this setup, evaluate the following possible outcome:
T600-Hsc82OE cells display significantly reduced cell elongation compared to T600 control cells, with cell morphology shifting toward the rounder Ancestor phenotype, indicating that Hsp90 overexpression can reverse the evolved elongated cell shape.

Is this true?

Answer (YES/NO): YES